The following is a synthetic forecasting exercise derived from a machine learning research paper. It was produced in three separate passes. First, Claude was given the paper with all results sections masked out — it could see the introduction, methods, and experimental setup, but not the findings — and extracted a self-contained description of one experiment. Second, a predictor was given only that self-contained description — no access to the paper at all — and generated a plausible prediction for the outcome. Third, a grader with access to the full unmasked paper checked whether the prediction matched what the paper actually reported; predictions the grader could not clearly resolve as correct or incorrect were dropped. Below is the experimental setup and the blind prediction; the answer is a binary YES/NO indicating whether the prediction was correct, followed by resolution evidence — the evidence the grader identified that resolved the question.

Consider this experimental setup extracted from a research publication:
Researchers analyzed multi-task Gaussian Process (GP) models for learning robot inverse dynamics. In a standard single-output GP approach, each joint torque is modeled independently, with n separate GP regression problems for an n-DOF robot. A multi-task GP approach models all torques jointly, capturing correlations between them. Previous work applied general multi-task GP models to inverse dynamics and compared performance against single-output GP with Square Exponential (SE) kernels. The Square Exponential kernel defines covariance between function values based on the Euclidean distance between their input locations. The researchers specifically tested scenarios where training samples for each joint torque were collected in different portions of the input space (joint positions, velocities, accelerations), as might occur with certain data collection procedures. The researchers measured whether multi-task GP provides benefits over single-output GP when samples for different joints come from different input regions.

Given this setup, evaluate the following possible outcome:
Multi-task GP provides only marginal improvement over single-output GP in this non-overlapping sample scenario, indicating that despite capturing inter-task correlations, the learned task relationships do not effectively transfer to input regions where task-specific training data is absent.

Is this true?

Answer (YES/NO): NO